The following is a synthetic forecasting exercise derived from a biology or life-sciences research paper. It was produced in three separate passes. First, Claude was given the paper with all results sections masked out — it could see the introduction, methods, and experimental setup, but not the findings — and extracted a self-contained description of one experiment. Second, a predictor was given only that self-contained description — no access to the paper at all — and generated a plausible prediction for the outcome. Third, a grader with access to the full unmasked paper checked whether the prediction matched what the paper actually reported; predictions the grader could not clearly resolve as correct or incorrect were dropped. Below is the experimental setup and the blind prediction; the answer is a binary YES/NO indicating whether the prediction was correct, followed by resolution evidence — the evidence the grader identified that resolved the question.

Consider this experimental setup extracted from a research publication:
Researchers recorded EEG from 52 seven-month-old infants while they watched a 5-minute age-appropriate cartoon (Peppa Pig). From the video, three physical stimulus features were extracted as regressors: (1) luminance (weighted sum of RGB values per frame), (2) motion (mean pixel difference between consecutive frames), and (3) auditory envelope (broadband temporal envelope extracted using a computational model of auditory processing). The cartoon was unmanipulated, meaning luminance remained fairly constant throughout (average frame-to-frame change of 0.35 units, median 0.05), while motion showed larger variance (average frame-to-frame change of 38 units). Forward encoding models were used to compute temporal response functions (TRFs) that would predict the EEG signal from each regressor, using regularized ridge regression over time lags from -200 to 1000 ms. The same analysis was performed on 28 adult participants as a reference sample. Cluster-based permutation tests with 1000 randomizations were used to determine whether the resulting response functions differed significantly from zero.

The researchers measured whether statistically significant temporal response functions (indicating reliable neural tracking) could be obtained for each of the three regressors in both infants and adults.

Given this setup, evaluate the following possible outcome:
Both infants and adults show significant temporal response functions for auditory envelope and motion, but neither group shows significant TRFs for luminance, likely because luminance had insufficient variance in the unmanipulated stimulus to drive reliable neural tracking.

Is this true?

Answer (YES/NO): YES